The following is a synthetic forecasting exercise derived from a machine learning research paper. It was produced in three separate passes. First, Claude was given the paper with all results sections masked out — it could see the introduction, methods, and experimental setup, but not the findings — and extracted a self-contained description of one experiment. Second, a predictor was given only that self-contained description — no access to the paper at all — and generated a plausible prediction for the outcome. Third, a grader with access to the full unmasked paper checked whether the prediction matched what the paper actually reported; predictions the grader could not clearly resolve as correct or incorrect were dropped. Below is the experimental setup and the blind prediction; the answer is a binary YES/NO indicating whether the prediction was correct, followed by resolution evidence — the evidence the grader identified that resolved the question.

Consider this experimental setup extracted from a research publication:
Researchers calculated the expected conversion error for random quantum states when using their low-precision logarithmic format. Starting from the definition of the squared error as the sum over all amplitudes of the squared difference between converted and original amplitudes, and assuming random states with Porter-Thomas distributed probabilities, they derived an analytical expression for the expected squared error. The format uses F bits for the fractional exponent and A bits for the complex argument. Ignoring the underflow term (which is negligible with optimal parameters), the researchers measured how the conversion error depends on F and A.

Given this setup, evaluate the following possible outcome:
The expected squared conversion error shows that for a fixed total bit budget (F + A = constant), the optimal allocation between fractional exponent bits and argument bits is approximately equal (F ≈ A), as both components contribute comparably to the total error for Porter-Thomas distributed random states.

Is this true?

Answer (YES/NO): NO